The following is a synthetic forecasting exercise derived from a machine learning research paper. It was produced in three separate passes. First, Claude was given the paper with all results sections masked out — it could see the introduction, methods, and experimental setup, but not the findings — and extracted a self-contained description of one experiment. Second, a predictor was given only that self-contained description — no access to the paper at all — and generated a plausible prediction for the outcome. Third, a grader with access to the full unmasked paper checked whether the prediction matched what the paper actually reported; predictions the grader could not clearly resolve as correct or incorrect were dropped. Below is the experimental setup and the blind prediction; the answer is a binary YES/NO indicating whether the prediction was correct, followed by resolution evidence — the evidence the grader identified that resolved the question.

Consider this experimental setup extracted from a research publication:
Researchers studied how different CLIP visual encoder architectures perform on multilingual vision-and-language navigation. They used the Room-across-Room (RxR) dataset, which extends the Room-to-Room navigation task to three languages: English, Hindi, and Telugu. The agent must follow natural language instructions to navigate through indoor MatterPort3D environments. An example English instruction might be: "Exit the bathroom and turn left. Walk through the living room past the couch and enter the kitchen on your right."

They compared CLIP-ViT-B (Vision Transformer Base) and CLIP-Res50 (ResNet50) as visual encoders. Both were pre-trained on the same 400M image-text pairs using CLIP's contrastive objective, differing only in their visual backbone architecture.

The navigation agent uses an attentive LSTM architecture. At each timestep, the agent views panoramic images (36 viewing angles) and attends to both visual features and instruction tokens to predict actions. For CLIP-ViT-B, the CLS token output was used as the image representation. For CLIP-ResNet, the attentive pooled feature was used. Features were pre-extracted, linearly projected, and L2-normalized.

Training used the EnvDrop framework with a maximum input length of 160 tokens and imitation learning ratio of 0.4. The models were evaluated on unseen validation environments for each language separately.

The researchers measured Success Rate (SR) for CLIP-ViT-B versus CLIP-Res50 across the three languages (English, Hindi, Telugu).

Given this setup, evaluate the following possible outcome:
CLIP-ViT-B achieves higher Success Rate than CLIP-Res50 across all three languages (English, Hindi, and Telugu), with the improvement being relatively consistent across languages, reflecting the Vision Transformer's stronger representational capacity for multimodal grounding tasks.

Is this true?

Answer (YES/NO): NO